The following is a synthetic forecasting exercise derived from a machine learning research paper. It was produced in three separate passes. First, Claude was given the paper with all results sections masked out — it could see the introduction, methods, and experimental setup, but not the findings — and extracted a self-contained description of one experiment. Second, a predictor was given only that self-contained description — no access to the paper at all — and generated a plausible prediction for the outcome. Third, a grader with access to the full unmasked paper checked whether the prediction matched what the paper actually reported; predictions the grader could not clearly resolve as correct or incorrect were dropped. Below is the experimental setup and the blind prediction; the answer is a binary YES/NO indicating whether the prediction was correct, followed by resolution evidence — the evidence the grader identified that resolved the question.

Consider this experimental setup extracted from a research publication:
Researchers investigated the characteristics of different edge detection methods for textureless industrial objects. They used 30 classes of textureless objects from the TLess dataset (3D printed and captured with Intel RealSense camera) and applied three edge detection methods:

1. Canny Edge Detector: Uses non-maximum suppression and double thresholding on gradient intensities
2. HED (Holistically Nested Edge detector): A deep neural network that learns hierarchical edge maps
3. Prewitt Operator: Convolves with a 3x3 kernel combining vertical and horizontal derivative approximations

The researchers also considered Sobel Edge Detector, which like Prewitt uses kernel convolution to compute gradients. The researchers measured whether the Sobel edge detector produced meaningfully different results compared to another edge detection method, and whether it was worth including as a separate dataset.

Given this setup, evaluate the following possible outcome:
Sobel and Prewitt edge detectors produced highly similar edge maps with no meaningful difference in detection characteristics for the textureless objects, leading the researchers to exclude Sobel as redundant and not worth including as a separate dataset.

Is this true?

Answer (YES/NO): NO